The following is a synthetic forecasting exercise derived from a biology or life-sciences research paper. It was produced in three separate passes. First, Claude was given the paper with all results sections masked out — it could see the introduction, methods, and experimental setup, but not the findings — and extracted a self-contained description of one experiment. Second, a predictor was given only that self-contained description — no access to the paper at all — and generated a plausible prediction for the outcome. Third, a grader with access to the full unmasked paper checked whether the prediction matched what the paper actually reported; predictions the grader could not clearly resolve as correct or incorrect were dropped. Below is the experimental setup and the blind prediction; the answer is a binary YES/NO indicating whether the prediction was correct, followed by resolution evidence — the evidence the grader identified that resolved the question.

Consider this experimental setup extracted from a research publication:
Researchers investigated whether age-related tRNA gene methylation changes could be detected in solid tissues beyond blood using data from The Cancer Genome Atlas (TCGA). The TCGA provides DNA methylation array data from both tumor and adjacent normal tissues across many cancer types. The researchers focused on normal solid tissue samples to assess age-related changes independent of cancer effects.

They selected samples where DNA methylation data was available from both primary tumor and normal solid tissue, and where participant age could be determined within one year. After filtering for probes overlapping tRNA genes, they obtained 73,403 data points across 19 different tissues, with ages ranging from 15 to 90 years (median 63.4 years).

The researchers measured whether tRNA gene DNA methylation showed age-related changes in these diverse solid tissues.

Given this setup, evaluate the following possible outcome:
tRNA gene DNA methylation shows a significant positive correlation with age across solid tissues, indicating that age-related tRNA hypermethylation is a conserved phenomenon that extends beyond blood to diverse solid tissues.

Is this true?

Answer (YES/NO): NO